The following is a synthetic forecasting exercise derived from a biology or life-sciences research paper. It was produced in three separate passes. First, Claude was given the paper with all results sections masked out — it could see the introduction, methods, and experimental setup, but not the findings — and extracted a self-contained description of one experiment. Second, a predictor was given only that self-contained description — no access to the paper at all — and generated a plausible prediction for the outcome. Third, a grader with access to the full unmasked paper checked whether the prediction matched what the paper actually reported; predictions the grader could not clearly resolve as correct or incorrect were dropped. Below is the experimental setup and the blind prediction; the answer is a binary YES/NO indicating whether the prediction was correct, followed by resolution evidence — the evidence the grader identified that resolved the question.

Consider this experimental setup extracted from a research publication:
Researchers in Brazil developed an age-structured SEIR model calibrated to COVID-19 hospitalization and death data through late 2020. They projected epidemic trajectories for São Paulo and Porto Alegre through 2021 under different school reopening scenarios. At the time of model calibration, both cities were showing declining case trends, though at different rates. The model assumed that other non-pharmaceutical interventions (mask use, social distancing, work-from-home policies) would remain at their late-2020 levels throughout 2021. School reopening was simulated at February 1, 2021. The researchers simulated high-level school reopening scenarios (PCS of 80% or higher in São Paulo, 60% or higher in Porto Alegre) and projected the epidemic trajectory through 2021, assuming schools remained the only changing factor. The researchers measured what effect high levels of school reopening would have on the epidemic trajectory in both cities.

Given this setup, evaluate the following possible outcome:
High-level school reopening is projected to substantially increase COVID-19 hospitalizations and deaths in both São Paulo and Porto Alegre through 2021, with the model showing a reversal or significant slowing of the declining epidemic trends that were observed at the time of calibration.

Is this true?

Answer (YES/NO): YES